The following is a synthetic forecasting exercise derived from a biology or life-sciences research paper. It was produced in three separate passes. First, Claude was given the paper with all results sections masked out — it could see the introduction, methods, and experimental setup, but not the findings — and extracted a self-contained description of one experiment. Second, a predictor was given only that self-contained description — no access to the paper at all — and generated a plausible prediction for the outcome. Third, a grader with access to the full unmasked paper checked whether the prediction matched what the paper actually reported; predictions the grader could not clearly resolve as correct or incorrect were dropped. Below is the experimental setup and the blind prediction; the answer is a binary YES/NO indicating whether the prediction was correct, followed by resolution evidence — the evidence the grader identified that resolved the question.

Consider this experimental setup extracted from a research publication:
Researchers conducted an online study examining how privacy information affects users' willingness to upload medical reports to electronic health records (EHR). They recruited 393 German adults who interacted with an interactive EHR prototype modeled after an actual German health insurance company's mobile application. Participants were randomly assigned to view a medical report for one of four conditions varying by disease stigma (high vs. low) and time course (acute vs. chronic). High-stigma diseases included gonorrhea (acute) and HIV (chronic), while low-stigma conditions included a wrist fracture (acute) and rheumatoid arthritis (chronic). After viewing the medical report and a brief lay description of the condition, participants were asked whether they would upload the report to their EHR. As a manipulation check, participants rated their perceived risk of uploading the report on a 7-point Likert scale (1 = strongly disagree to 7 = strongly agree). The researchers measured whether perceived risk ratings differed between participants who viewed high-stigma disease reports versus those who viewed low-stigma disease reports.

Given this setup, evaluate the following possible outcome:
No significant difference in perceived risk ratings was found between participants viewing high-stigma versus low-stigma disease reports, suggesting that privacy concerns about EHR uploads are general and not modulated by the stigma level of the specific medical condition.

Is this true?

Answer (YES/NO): NO